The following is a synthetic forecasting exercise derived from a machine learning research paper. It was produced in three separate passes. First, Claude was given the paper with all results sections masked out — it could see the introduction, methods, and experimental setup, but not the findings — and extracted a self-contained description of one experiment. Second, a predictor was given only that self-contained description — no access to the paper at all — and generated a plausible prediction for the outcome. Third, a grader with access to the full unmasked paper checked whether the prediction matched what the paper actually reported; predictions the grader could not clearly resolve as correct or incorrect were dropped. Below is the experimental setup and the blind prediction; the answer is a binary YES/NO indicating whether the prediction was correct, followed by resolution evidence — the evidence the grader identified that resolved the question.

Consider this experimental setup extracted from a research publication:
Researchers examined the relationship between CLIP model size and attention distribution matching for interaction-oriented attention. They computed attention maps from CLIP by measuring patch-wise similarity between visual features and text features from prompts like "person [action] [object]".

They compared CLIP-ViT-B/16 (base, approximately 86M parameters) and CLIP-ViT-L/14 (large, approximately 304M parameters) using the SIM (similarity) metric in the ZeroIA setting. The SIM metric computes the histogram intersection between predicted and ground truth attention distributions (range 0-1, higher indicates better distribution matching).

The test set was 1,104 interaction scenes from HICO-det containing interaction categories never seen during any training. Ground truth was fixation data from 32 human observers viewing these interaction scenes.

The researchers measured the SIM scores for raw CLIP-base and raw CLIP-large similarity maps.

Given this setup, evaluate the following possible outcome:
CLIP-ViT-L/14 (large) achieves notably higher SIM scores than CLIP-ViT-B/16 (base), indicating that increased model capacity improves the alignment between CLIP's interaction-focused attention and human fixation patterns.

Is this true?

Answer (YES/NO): NO